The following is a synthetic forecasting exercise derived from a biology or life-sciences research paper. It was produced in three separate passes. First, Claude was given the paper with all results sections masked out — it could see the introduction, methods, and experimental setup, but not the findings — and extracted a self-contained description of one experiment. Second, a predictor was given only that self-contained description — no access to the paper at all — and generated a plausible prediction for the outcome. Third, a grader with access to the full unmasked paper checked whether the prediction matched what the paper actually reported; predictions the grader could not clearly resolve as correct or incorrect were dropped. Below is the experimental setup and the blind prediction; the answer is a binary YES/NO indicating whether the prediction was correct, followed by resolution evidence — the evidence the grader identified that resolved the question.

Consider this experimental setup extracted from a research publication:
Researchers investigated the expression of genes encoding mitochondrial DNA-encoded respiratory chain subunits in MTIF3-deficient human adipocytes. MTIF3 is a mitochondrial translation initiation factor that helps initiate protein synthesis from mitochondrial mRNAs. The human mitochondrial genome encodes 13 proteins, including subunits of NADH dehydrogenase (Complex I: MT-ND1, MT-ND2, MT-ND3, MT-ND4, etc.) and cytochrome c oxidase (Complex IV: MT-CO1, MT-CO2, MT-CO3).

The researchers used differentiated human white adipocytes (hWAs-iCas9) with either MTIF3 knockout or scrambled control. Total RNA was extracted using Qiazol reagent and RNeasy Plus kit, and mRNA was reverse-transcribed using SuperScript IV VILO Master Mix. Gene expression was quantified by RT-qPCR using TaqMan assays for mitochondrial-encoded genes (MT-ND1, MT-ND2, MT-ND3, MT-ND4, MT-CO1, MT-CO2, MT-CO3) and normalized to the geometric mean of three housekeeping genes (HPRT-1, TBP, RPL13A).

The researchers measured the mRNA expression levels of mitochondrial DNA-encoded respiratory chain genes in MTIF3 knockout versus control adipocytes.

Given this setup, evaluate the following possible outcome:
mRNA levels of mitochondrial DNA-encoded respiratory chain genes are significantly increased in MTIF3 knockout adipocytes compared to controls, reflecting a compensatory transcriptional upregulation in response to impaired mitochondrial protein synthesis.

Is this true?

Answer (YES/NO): NO